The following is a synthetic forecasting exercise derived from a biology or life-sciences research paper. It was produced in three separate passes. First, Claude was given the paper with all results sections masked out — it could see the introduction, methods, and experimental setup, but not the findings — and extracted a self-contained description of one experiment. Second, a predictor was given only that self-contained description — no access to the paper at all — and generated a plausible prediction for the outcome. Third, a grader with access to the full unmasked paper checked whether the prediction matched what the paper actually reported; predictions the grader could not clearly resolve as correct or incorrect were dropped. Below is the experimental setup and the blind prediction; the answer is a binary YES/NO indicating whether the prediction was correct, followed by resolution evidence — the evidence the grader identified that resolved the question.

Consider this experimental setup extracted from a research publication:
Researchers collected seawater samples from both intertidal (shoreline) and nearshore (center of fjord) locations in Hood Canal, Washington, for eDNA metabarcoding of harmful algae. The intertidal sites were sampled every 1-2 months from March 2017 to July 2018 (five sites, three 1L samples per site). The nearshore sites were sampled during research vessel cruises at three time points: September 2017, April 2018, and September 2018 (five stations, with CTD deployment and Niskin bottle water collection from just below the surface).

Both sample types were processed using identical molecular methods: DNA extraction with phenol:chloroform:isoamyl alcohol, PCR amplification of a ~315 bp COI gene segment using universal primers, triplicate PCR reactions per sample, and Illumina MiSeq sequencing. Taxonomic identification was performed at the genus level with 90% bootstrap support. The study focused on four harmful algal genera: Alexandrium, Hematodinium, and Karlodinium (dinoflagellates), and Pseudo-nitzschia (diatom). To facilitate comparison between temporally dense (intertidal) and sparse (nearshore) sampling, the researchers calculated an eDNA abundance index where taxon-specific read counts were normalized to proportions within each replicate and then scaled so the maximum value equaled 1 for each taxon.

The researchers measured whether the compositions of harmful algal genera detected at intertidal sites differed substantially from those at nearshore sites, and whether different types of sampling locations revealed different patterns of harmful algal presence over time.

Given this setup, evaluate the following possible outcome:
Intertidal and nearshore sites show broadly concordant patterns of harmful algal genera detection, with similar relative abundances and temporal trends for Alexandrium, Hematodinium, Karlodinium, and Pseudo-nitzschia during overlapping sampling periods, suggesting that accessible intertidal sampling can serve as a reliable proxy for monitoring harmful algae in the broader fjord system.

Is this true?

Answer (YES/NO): NO